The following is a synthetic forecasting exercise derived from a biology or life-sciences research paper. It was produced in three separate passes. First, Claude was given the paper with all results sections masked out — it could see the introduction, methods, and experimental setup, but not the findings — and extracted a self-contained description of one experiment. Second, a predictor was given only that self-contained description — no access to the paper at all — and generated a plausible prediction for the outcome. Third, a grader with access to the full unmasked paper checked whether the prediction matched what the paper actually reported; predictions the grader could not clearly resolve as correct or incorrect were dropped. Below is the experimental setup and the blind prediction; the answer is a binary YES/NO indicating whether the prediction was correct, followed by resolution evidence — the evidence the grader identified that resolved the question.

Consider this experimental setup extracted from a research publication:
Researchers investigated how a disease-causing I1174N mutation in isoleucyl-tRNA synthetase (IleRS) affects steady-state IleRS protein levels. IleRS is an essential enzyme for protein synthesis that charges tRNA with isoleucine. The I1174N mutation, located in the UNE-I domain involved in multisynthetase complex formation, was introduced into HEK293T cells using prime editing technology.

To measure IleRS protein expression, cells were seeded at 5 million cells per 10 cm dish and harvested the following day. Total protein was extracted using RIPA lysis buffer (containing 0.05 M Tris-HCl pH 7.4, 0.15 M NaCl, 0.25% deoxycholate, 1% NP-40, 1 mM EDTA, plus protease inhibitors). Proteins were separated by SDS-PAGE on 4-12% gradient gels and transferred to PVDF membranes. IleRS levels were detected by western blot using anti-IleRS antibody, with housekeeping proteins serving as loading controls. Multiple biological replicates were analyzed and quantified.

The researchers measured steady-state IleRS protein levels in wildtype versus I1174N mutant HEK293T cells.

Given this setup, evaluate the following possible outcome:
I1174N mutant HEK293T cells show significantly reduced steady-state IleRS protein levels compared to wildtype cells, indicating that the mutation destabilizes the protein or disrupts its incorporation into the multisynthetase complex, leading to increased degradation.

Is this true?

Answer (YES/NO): YES